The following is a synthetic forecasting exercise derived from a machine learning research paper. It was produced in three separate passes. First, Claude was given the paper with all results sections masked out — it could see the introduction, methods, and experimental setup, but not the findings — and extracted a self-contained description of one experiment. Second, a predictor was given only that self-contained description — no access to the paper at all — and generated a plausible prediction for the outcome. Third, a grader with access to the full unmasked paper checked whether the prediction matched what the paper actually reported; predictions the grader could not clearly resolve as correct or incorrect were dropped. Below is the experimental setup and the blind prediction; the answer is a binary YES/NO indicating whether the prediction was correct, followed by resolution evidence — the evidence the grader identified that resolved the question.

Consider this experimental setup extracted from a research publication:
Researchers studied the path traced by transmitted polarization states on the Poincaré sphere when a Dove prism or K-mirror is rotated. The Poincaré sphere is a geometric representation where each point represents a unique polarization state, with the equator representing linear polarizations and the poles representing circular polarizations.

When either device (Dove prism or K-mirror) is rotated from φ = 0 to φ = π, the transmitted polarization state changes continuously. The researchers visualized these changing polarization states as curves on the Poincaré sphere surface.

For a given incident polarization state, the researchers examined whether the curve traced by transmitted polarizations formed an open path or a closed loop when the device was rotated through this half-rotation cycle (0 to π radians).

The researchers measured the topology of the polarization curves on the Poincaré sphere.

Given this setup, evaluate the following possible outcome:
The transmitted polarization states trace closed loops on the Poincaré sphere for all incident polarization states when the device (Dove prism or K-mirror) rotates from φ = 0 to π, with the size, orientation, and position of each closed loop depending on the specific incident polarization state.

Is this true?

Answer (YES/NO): YES